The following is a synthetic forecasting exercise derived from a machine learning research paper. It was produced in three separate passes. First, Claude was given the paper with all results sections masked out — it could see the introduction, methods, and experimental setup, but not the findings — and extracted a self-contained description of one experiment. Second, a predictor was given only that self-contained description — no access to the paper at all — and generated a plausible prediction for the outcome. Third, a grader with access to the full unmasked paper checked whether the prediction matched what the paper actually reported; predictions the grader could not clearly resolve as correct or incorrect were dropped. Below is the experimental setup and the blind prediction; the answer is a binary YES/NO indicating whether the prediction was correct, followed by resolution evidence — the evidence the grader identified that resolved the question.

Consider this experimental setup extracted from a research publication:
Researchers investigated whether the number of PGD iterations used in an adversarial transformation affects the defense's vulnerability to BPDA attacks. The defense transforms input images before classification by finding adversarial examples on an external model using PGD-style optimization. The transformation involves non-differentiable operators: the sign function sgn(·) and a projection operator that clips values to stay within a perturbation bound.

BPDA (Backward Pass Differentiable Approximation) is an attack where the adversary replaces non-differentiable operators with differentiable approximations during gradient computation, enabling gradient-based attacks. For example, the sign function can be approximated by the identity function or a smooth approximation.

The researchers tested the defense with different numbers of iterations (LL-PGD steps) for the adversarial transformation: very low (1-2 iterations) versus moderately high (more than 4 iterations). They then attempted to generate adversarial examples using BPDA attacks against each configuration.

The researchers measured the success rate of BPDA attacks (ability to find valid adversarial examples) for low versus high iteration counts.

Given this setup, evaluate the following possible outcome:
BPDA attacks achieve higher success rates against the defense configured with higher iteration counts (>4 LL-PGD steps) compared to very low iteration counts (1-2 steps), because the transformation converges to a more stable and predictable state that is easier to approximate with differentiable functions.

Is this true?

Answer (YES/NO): NO